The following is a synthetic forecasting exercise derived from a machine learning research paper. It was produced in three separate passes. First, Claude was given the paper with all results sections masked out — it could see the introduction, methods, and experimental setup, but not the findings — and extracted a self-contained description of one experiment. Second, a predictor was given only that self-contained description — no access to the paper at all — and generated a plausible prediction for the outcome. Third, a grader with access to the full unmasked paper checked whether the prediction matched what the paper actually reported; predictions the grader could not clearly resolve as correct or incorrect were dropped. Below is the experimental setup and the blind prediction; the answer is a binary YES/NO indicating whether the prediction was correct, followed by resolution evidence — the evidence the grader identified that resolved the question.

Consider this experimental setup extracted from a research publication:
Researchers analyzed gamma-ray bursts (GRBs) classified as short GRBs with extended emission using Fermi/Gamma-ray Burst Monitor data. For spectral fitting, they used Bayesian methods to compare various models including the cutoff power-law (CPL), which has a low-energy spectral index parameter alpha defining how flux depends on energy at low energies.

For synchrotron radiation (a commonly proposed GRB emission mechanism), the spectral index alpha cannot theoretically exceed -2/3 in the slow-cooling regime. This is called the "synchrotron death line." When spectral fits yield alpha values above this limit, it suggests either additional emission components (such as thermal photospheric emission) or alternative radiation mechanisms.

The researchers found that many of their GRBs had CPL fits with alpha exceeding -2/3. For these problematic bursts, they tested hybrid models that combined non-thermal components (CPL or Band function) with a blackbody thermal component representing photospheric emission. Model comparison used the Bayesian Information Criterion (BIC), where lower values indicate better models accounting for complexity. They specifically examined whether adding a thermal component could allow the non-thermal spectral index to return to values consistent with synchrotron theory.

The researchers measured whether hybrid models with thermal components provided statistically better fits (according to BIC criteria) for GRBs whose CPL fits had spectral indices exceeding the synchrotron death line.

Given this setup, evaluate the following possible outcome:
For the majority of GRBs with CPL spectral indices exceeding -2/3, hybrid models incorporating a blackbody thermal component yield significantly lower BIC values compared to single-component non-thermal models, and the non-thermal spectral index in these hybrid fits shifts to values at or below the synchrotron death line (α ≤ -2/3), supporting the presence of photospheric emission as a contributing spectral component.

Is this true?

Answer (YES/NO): NO